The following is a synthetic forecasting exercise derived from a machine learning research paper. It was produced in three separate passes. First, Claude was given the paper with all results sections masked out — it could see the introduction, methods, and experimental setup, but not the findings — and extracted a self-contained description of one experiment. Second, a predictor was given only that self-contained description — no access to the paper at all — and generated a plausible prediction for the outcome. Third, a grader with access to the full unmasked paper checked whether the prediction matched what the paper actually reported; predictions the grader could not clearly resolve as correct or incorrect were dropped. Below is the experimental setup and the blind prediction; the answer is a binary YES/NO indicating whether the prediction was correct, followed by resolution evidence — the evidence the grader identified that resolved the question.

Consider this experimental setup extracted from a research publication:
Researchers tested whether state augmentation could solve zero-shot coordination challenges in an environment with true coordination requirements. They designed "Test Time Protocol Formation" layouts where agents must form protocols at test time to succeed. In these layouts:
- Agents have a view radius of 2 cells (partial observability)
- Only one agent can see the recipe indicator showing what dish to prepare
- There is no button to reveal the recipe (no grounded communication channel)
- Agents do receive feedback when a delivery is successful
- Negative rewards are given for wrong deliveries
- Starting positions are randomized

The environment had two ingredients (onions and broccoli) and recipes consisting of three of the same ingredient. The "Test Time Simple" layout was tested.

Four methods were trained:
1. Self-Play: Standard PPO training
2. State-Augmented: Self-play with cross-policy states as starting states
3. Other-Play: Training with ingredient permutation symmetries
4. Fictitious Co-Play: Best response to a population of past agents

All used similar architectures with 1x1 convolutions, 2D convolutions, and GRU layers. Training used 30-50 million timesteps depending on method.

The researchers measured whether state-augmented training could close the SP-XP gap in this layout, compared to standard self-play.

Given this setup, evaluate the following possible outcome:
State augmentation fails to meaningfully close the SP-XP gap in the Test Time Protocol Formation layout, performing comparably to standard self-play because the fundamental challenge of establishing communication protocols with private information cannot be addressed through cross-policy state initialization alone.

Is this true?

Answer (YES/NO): YES